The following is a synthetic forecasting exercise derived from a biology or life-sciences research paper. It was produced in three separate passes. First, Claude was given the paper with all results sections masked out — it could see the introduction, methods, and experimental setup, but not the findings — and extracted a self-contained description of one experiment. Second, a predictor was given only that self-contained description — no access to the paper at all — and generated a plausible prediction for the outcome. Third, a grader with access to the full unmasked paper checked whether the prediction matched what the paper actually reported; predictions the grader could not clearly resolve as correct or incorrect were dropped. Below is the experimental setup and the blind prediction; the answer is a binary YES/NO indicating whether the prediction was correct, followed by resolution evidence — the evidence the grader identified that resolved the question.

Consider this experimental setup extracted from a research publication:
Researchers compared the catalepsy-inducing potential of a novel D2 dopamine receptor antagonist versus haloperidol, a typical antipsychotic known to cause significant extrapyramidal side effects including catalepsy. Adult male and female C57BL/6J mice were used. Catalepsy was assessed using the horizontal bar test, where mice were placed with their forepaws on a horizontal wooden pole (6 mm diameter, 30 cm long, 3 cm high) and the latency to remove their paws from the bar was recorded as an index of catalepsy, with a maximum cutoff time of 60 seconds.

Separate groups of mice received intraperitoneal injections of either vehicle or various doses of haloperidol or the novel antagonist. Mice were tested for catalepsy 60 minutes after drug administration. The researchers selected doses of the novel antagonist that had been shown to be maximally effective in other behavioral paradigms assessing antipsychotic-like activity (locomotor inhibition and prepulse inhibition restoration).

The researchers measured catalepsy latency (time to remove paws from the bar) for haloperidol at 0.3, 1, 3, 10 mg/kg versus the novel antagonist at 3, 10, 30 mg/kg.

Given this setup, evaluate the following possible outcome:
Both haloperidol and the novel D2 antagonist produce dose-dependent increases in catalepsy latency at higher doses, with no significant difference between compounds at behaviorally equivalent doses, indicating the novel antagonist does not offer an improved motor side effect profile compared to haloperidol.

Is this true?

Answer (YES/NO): NO